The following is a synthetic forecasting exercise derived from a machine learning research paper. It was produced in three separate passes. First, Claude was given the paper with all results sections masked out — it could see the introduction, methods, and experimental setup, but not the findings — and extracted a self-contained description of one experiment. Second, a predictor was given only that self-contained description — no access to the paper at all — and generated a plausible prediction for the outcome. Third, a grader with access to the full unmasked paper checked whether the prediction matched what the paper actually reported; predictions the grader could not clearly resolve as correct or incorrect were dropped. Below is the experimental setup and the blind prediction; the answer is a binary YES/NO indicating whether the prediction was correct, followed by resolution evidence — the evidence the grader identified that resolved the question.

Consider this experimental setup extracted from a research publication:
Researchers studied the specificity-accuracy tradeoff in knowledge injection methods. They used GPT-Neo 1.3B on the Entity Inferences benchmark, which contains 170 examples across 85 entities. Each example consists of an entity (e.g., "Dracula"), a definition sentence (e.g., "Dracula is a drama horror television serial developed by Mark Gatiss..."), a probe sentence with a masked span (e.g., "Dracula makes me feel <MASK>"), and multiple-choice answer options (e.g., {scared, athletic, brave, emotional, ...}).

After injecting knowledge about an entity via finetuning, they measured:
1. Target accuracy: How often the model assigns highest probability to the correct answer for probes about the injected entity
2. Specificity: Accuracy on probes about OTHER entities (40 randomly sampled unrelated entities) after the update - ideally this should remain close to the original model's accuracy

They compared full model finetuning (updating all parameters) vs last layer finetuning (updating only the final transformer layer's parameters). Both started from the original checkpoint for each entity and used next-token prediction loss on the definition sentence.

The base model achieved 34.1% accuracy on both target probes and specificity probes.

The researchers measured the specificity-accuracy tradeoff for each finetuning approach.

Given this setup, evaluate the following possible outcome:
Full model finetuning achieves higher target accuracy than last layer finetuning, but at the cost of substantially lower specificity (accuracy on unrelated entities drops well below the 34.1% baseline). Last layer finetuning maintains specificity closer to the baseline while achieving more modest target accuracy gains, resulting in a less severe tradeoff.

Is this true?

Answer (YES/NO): NO